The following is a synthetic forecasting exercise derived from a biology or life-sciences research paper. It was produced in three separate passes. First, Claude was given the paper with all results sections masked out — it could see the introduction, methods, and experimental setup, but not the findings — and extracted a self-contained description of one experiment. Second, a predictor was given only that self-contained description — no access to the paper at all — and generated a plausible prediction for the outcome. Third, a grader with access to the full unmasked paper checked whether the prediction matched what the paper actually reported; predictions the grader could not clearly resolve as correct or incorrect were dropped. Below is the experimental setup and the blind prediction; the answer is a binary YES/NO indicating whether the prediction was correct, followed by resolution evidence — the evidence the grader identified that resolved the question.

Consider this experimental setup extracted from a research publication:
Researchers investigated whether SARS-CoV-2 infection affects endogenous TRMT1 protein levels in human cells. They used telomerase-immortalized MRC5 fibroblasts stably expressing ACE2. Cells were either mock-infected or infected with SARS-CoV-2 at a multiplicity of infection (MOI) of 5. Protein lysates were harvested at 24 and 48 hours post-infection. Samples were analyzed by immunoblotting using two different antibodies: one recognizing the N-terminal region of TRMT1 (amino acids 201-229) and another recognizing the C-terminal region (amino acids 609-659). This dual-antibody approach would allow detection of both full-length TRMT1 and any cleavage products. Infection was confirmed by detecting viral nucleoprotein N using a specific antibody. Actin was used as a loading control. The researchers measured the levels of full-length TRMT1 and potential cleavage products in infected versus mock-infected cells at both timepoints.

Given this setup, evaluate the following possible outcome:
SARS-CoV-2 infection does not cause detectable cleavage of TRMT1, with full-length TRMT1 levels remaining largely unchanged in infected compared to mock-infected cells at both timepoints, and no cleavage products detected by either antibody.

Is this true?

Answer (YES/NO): NO